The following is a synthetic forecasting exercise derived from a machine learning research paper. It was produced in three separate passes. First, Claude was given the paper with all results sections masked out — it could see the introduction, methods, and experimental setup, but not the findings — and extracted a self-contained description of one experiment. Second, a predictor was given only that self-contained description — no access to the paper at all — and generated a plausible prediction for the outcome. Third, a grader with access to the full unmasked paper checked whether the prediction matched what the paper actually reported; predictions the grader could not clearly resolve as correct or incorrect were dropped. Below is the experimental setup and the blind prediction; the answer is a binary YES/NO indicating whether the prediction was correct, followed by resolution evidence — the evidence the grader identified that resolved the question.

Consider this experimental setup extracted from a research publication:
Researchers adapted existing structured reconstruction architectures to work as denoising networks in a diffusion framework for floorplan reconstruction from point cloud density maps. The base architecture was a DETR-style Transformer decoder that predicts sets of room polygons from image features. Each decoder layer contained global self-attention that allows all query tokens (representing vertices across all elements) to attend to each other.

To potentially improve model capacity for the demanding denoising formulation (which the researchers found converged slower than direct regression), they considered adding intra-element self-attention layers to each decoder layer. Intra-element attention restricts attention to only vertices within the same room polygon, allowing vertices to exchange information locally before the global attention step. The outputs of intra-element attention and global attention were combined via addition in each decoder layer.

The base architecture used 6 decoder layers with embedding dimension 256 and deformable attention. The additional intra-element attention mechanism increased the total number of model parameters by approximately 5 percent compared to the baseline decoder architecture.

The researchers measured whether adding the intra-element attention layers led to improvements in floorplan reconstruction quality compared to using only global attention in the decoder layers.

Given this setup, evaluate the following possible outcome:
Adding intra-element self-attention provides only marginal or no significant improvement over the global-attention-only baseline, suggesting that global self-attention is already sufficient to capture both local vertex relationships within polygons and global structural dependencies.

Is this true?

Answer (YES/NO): NO